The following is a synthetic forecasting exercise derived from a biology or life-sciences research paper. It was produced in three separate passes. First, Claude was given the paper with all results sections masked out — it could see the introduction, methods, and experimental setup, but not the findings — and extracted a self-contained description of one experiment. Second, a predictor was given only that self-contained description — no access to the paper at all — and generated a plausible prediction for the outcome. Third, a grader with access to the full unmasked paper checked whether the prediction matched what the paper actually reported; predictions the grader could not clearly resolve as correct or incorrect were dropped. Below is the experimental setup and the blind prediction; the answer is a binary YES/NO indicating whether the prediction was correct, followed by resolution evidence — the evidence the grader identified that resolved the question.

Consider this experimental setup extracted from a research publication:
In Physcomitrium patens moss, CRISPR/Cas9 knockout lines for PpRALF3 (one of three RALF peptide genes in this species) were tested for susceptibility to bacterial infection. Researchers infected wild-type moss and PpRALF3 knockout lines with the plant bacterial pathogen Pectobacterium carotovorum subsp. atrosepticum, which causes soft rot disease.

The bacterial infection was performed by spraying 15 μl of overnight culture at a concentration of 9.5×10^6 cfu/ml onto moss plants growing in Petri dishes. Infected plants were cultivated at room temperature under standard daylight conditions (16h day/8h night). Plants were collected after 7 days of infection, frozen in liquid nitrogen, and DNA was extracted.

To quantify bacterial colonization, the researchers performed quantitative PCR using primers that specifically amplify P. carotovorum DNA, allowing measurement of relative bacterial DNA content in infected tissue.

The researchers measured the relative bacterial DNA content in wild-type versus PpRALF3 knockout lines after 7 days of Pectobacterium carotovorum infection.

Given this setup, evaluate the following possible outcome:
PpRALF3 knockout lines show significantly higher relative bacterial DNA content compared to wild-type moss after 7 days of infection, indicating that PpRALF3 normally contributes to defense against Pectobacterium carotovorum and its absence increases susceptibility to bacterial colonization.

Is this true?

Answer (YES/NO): NO